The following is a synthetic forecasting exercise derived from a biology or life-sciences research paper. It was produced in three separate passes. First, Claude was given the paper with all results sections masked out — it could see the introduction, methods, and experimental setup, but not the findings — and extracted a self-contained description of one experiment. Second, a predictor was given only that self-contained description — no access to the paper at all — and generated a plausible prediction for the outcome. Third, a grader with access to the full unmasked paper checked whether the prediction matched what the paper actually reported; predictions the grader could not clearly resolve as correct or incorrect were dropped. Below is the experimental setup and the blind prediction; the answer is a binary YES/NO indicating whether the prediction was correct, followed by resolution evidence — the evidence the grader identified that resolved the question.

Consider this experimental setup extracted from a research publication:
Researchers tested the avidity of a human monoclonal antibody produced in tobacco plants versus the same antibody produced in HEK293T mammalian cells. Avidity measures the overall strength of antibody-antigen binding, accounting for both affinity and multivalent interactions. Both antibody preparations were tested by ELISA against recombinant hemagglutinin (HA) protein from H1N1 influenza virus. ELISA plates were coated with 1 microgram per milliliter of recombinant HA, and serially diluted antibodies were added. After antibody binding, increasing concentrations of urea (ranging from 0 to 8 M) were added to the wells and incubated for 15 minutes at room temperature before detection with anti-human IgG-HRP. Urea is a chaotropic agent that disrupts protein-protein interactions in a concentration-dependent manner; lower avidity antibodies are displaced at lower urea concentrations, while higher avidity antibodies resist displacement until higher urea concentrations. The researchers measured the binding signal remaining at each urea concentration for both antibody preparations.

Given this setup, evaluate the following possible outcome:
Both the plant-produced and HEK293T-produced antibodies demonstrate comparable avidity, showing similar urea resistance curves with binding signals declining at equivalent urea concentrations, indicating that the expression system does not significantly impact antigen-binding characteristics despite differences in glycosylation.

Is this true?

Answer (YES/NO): YES